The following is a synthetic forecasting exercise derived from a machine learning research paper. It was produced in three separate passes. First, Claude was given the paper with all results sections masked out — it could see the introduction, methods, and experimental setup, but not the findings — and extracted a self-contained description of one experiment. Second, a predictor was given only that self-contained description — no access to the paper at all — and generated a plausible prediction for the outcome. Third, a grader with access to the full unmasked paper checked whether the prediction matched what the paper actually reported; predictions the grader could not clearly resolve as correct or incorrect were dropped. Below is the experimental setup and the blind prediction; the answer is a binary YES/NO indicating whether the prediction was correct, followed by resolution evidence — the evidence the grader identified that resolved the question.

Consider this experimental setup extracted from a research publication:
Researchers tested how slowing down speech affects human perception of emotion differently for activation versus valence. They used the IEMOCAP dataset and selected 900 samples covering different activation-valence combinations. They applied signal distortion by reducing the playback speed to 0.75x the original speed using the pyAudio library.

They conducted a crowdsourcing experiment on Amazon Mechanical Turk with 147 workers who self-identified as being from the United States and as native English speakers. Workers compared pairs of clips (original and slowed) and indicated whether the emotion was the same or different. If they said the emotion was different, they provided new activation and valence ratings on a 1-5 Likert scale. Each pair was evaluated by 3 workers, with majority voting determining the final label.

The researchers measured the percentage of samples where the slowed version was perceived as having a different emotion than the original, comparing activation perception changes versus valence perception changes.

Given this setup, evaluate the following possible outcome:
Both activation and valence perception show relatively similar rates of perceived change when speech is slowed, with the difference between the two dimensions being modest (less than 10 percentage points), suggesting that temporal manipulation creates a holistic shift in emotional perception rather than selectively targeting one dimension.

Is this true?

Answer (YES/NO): NO